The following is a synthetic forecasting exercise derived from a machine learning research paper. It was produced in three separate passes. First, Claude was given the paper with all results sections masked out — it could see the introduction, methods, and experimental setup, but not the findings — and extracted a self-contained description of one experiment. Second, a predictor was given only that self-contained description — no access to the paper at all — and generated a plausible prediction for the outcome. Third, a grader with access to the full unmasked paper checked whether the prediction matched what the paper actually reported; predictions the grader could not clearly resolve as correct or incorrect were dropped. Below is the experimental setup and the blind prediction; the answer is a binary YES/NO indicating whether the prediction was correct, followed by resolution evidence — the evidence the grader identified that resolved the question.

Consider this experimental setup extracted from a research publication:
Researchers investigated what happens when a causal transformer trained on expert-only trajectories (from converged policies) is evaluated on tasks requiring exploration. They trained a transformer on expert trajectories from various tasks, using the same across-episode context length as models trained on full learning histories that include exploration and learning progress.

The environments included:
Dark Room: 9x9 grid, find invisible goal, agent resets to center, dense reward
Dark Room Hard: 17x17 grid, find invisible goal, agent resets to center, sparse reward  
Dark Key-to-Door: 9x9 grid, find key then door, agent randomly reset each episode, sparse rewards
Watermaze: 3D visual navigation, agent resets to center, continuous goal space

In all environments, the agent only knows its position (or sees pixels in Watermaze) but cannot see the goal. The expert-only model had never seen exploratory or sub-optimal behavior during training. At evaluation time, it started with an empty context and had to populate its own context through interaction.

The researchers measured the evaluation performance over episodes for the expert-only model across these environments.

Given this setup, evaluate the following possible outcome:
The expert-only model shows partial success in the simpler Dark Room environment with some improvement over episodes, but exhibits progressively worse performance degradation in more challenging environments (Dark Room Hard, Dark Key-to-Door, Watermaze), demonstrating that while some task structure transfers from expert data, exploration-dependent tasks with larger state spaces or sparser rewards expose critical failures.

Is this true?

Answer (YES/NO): NO